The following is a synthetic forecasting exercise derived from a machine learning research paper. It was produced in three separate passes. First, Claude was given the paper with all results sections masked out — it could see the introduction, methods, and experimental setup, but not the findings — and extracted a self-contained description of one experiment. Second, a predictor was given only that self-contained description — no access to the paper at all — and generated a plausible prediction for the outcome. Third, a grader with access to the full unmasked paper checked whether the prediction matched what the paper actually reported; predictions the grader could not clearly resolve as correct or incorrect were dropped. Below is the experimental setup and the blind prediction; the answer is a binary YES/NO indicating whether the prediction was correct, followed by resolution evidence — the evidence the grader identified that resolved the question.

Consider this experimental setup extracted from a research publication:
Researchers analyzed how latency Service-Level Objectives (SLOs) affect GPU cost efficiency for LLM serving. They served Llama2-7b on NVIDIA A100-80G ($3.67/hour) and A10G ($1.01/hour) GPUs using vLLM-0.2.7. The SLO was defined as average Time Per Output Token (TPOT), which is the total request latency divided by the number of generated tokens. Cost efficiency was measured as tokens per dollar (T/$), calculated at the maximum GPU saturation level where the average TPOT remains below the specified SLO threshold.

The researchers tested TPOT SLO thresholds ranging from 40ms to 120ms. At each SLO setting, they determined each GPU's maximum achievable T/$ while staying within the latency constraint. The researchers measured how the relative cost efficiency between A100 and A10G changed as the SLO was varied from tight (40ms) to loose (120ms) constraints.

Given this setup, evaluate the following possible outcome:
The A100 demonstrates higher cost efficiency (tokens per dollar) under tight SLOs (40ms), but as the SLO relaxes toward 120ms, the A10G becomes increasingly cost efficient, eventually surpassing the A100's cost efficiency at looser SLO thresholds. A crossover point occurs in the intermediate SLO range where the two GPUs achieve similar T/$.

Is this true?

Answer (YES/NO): YES